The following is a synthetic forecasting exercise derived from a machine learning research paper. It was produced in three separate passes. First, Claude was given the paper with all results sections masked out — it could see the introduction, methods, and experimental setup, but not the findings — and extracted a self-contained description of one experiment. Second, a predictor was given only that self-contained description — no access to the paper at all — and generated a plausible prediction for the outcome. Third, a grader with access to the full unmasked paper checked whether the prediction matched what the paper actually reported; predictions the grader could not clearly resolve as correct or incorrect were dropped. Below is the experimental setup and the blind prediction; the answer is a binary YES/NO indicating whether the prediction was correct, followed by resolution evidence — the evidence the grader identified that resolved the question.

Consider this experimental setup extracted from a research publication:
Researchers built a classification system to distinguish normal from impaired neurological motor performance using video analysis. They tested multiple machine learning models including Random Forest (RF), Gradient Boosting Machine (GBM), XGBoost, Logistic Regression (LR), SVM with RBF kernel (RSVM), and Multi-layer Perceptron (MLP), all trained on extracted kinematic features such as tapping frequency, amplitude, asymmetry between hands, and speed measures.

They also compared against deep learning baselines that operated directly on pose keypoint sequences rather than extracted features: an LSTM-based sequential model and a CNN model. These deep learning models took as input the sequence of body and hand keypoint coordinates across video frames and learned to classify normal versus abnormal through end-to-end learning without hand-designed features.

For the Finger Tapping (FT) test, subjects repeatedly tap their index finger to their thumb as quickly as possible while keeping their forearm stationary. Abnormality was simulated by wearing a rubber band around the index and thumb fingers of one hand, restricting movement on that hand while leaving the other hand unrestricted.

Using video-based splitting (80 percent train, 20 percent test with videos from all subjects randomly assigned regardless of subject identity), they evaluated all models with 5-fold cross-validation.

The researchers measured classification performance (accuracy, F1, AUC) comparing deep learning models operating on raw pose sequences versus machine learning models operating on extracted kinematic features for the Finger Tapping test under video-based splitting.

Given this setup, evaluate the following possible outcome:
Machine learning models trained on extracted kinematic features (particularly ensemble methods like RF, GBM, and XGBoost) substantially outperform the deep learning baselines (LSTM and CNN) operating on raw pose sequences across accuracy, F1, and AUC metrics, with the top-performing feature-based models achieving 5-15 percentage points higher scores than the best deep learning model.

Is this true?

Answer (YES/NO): NO